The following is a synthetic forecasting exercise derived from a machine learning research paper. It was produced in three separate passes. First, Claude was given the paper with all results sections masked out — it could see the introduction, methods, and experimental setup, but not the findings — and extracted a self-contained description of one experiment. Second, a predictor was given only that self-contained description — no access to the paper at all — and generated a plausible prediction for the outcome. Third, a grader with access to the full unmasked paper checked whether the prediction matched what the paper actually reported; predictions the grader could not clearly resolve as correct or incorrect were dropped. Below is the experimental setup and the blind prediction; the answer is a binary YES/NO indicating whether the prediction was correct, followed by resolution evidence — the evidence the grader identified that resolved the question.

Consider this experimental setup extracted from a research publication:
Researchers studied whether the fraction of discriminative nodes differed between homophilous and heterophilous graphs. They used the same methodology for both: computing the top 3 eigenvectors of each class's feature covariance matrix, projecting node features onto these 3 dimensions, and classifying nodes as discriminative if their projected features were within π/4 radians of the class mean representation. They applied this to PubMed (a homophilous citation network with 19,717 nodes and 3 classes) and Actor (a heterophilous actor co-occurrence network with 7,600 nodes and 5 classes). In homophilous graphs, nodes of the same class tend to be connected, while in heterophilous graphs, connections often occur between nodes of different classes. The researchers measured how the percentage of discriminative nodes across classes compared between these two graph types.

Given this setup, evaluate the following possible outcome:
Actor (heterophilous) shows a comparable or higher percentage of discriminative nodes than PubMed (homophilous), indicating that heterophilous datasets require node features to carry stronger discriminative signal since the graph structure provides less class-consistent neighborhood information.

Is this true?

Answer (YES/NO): NO